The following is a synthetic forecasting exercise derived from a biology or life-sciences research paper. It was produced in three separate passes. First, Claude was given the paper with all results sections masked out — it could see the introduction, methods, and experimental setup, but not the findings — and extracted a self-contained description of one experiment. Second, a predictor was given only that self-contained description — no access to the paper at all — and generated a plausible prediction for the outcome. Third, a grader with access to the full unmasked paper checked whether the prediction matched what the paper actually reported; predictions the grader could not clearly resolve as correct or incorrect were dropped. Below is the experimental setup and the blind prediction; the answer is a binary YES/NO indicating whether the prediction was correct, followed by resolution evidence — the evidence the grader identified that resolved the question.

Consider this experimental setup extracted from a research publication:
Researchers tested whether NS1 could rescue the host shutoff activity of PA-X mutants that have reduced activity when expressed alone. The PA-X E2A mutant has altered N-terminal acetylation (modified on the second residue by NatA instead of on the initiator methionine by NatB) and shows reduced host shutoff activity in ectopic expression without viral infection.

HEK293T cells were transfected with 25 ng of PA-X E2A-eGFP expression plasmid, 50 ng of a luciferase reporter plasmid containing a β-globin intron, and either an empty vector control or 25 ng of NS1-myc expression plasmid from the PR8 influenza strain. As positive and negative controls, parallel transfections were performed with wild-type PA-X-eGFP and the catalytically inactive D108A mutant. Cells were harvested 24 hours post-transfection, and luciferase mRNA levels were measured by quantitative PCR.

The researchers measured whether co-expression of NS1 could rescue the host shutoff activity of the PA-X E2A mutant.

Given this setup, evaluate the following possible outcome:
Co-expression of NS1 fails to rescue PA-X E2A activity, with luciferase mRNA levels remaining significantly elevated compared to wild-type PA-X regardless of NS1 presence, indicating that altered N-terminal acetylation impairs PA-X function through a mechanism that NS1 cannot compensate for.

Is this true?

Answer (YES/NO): NO